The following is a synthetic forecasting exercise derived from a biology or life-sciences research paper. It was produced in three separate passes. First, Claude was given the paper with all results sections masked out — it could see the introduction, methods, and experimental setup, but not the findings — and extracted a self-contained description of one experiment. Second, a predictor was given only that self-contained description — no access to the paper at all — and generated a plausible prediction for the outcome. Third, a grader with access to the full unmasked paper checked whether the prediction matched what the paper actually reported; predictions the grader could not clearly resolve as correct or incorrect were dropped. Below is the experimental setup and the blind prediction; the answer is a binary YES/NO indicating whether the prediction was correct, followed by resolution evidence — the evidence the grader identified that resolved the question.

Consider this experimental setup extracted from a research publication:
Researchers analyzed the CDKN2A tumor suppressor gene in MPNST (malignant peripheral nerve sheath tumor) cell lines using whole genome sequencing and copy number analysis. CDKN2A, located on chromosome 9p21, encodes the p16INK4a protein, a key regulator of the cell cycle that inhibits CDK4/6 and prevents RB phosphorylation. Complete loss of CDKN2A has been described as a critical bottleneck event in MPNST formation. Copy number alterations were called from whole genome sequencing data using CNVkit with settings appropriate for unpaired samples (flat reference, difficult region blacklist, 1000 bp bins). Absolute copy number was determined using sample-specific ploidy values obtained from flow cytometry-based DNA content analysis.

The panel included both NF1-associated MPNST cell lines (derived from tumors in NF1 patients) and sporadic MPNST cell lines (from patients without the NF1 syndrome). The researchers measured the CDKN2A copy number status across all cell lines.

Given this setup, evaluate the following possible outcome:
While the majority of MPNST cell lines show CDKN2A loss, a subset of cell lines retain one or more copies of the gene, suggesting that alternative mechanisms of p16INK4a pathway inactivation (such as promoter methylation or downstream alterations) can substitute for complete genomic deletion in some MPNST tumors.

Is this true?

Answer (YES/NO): NO